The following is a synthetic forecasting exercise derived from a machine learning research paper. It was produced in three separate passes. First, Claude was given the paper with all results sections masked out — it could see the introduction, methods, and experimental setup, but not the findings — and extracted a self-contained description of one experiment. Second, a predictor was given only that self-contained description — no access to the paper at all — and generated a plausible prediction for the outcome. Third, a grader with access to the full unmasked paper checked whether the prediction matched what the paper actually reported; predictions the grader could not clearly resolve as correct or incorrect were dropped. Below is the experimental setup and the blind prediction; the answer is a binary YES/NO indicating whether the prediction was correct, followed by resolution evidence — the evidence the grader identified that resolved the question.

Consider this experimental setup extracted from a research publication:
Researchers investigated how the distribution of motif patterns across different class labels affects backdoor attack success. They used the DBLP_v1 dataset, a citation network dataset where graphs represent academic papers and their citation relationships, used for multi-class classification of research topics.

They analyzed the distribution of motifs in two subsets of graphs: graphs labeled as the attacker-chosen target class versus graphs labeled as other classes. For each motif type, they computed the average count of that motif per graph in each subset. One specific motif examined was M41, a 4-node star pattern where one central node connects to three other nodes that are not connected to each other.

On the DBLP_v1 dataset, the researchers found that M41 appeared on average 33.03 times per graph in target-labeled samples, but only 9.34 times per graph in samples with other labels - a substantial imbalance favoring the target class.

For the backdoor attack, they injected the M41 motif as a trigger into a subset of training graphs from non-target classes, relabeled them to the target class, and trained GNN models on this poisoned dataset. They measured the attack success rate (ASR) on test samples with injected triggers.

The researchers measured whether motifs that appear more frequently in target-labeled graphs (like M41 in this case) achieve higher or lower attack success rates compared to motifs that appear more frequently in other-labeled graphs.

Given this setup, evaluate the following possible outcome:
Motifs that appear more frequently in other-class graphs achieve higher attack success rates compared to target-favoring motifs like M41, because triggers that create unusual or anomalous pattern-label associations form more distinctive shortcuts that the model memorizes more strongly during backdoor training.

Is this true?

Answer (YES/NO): NO